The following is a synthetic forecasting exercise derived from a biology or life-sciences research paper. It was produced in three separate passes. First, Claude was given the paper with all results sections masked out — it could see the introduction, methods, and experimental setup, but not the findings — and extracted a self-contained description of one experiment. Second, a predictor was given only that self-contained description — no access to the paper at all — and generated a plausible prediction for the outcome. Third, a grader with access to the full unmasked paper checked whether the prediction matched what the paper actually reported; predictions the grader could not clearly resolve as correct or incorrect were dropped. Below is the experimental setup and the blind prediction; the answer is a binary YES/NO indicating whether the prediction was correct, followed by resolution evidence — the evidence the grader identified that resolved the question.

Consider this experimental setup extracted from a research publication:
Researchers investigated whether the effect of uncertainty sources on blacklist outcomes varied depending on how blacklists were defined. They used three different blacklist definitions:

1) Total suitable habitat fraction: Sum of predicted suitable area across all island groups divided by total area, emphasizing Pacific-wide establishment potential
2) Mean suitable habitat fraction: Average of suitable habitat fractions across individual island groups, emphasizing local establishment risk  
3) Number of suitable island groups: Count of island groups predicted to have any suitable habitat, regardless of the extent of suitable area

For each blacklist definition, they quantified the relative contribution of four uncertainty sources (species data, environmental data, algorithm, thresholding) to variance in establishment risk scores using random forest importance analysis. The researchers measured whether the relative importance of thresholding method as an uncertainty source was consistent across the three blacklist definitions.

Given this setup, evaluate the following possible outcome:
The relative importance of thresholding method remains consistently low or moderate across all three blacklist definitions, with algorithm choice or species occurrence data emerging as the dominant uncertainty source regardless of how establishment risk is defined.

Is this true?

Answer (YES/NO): NO